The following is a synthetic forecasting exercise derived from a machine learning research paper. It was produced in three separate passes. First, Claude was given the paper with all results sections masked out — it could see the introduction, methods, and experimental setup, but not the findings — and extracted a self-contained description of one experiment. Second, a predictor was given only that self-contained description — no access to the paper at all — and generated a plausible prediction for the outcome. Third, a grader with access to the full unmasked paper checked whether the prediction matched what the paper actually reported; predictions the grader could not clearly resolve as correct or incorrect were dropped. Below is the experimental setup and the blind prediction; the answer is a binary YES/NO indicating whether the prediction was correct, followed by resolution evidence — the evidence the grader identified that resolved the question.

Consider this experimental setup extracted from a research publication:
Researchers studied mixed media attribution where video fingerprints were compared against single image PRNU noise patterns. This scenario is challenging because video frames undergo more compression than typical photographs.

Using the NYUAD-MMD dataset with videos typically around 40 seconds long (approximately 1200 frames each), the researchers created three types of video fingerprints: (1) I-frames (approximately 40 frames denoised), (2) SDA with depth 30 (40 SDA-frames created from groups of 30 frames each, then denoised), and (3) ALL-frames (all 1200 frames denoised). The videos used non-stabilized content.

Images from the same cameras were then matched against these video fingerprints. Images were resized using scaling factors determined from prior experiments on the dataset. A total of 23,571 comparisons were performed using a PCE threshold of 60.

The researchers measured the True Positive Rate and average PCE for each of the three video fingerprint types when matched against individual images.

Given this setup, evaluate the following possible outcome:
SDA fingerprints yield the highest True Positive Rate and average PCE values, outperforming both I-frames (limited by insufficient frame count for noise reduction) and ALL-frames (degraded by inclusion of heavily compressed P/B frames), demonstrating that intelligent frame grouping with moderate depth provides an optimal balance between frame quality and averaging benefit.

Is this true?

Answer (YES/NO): NO